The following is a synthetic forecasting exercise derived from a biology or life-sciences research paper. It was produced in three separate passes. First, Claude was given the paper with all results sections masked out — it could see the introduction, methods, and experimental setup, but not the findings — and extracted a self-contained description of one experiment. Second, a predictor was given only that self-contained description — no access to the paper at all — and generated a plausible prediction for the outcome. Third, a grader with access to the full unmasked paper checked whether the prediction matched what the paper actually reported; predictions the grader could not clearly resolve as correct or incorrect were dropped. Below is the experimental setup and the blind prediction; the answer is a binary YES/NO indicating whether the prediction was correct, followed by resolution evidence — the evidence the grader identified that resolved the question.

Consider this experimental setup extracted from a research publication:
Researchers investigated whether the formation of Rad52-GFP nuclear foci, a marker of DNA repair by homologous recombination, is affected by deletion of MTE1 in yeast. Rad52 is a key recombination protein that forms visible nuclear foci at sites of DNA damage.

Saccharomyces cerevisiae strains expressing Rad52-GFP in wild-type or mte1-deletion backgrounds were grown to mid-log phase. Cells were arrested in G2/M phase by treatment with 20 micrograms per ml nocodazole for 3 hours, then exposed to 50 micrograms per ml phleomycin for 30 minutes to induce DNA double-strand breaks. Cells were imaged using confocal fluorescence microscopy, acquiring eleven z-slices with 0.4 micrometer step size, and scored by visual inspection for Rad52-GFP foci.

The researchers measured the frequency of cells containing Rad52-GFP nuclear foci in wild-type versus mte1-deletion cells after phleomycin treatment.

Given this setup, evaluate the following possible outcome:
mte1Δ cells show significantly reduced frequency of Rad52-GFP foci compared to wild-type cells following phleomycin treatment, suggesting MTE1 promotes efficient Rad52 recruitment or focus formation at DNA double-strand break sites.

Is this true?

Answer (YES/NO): NO